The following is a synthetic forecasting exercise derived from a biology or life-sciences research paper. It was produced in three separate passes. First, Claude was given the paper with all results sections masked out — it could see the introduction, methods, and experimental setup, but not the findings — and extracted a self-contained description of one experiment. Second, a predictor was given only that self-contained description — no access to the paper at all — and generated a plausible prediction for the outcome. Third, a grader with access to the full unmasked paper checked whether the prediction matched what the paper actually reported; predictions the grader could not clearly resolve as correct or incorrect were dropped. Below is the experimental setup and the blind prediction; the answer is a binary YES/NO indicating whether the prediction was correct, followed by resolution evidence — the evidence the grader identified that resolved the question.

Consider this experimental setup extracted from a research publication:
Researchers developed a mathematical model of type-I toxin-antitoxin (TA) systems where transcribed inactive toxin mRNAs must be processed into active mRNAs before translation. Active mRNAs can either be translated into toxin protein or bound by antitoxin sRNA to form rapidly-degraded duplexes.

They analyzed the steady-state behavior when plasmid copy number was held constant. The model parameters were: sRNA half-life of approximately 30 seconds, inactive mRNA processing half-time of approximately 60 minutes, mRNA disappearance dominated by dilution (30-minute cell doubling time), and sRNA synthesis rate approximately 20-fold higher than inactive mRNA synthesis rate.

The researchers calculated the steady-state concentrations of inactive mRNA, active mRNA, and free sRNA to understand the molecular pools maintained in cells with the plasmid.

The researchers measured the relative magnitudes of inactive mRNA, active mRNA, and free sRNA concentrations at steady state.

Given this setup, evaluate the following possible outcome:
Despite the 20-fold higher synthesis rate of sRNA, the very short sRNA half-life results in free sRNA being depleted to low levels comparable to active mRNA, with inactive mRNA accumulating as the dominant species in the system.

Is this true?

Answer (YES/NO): NO